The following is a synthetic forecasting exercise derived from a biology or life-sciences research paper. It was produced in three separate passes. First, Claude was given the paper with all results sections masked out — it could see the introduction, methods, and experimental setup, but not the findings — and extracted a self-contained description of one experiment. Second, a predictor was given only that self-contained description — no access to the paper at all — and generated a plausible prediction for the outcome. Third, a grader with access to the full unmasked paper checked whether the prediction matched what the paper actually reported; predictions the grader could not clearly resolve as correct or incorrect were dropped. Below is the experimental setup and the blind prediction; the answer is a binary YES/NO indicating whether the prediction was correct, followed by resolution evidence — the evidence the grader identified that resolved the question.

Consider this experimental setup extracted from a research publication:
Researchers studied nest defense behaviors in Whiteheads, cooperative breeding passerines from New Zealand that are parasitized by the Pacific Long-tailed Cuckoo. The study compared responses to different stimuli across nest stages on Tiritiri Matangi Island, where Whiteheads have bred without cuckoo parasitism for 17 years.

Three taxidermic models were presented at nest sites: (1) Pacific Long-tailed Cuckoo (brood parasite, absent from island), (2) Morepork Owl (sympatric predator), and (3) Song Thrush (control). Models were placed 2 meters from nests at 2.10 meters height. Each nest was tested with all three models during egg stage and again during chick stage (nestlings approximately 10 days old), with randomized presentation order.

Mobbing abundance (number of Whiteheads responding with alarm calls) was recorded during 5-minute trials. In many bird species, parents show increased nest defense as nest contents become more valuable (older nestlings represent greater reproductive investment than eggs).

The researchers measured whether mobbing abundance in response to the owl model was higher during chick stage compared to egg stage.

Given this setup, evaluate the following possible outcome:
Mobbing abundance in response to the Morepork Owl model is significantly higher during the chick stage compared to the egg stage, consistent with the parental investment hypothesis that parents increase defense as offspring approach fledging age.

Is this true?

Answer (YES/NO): YES